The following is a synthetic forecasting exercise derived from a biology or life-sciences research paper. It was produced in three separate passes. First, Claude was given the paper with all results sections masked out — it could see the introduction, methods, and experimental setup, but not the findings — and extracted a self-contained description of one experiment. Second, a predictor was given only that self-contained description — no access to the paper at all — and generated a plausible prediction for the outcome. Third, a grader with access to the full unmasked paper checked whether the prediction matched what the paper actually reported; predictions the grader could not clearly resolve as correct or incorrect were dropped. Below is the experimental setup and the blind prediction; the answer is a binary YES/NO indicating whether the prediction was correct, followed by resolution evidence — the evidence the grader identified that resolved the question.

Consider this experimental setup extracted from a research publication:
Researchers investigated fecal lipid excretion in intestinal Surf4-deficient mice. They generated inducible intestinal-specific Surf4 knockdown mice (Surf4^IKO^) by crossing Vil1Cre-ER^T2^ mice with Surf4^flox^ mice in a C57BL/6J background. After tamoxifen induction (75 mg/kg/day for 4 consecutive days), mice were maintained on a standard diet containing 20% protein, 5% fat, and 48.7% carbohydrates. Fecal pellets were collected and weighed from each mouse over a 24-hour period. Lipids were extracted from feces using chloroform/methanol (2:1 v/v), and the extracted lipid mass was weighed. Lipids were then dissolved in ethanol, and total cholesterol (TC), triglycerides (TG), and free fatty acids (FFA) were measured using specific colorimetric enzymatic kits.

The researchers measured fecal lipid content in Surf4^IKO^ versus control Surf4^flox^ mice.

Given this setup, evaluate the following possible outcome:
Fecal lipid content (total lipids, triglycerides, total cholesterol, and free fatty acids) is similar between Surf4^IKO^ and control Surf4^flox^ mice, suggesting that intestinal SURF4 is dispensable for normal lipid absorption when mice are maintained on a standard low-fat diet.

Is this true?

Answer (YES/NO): NO